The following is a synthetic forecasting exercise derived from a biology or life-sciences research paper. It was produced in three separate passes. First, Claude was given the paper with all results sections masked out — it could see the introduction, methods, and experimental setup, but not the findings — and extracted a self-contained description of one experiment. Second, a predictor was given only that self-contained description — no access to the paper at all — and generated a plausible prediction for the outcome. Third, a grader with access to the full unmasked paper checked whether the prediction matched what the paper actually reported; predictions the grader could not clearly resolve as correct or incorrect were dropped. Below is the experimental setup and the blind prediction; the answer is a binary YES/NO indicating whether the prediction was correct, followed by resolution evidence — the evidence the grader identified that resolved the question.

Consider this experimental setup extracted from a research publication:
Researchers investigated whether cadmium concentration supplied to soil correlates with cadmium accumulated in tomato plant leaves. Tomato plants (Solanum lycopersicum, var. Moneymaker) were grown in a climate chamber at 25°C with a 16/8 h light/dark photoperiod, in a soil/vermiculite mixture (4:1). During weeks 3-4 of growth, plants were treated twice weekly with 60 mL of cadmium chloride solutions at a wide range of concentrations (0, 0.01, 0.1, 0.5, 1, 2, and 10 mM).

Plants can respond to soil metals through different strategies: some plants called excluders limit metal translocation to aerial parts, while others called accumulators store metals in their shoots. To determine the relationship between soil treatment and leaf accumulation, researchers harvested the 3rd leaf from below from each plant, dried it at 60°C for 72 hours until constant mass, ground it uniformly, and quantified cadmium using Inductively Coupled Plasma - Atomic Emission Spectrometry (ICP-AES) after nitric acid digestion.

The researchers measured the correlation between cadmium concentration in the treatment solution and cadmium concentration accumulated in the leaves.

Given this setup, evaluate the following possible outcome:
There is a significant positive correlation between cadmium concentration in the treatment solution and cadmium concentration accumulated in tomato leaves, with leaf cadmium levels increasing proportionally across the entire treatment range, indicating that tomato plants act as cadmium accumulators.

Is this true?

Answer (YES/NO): YES